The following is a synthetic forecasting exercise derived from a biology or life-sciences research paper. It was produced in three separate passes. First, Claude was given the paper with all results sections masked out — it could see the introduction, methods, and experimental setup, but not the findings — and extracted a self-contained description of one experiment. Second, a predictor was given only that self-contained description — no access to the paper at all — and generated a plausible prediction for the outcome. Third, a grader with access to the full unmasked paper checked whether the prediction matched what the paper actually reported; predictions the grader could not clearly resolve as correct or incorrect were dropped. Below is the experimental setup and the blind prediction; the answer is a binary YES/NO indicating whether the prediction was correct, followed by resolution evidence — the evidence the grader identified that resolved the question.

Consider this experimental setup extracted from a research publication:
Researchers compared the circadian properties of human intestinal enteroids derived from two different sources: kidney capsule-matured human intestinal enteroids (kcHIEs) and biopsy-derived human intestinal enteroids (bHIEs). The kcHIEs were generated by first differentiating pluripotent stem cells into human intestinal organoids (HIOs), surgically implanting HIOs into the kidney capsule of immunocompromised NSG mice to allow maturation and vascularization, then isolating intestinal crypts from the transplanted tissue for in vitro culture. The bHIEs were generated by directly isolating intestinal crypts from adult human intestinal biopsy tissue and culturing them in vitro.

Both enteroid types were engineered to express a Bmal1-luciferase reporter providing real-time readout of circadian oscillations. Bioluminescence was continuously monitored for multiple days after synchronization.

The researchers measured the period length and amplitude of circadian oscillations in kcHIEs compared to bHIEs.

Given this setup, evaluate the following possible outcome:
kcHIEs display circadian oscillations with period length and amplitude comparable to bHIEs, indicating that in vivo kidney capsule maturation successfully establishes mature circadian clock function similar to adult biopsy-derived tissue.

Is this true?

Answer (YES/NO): NO